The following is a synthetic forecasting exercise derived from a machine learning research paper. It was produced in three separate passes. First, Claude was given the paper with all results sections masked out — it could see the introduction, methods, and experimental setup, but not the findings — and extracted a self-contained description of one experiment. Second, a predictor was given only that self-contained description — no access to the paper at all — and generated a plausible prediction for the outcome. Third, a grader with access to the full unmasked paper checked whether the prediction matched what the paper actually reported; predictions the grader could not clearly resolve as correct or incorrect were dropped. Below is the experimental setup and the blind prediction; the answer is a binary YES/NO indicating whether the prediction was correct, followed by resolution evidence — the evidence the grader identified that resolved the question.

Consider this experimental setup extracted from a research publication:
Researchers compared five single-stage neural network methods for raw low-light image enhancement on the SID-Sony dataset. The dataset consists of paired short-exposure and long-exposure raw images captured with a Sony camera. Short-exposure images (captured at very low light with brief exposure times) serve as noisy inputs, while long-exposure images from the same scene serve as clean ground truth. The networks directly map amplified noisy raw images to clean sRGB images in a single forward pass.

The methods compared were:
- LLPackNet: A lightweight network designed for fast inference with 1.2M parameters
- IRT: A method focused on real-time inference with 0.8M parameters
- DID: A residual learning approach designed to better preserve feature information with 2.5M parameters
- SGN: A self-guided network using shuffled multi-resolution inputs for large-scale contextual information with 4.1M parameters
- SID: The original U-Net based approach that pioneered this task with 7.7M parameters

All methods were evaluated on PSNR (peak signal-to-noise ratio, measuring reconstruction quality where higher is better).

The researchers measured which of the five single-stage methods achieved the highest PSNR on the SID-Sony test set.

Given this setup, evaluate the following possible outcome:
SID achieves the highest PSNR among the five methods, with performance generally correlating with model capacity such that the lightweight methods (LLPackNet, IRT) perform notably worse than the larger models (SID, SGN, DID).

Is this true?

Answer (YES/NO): YES